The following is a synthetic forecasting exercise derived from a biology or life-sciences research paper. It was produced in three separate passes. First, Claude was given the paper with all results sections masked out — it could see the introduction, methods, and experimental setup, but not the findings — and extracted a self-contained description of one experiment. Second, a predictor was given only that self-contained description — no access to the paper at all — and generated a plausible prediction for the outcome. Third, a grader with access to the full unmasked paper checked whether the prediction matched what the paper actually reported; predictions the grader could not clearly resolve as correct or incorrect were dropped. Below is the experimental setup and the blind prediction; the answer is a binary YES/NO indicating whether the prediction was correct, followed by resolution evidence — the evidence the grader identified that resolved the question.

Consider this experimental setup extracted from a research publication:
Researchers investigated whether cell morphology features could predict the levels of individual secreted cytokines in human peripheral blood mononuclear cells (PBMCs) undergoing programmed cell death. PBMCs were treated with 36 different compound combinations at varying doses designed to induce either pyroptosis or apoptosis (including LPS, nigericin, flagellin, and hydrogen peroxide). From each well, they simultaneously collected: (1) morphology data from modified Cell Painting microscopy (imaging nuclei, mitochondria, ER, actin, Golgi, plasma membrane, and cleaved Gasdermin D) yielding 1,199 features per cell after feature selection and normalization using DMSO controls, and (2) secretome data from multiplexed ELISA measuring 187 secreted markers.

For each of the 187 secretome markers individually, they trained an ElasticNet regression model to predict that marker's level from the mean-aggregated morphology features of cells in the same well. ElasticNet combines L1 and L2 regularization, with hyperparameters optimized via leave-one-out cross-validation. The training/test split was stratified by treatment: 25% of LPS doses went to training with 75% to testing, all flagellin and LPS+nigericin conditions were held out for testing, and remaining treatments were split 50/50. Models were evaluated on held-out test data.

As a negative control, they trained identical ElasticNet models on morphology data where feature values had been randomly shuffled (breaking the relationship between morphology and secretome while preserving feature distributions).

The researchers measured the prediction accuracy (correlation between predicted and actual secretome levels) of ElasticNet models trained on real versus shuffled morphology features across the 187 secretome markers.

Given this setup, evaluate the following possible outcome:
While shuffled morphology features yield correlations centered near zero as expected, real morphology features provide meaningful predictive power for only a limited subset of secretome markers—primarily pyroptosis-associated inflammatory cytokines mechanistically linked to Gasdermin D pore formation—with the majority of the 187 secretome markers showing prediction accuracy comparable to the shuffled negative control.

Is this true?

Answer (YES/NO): YES